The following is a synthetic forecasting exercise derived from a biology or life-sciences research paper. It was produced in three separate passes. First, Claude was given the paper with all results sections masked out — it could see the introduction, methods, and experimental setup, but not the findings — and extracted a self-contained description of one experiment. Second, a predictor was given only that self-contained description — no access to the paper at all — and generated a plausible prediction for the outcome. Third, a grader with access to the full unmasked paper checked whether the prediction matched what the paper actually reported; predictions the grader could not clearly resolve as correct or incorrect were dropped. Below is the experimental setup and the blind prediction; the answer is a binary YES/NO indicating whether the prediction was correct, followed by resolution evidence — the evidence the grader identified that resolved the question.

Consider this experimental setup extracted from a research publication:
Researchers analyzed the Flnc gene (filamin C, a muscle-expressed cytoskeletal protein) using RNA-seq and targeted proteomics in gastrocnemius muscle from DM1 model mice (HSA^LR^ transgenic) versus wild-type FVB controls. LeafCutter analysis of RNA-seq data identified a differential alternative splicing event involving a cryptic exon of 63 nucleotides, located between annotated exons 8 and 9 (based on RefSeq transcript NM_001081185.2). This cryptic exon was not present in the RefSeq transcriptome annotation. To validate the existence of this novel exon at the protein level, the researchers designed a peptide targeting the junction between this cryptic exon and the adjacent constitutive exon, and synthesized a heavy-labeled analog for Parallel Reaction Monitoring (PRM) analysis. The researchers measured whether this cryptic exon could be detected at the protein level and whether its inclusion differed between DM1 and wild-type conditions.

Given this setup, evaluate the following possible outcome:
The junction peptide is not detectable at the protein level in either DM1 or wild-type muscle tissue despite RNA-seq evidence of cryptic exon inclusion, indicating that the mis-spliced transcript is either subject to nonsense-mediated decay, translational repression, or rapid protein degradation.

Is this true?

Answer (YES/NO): NO